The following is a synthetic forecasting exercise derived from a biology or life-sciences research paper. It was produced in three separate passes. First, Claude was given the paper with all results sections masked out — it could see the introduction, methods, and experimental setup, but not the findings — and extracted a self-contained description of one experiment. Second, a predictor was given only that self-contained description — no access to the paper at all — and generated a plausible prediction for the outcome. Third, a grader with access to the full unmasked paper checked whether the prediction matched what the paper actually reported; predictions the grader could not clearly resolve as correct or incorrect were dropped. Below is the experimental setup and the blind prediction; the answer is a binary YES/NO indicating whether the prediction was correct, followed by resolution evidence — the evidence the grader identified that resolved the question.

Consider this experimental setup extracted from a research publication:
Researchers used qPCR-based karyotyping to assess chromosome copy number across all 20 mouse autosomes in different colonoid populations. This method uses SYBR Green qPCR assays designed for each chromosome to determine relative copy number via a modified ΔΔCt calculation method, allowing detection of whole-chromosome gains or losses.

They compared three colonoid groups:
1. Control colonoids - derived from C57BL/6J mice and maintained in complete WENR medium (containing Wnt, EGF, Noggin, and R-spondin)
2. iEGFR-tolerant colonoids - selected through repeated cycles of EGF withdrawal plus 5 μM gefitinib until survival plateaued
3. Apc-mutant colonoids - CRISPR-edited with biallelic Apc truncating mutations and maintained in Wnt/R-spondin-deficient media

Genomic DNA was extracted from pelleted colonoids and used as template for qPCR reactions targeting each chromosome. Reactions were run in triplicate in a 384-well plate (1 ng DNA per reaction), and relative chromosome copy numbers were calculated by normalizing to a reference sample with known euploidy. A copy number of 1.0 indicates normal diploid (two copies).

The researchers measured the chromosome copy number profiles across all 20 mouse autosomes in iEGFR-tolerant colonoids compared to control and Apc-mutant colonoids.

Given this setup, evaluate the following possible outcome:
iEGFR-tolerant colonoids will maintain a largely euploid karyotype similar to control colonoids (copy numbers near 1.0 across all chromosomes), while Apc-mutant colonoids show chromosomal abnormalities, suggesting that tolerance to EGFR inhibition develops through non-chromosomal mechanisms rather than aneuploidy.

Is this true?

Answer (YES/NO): NO